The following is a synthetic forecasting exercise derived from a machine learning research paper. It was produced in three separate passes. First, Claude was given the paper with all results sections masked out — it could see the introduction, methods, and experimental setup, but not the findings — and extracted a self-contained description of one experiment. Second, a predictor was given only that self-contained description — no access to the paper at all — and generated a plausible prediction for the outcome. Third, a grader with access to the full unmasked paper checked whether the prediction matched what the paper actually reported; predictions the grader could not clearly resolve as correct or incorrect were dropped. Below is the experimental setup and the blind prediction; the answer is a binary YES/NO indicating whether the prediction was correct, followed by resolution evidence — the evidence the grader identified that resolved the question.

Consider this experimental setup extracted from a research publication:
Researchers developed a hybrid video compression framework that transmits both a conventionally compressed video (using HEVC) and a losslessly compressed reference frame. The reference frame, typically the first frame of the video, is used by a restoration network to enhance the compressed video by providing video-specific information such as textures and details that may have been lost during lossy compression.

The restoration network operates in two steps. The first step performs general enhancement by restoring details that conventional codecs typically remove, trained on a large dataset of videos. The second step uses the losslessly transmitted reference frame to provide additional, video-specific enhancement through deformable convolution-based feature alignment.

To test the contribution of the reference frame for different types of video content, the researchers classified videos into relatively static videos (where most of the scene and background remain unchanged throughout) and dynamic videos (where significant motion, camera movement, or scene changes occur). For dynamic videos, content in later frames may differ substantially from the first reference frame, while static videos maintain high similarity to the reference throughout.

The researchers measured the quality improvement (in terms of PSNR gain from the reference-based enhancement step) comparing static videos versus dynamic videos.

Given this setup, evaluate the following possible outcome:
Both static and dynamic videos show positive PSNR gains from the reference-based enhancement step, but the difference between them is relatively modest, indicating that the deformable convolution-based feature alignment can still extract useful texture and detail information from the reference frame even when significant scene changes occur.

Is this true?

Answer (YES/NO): NO